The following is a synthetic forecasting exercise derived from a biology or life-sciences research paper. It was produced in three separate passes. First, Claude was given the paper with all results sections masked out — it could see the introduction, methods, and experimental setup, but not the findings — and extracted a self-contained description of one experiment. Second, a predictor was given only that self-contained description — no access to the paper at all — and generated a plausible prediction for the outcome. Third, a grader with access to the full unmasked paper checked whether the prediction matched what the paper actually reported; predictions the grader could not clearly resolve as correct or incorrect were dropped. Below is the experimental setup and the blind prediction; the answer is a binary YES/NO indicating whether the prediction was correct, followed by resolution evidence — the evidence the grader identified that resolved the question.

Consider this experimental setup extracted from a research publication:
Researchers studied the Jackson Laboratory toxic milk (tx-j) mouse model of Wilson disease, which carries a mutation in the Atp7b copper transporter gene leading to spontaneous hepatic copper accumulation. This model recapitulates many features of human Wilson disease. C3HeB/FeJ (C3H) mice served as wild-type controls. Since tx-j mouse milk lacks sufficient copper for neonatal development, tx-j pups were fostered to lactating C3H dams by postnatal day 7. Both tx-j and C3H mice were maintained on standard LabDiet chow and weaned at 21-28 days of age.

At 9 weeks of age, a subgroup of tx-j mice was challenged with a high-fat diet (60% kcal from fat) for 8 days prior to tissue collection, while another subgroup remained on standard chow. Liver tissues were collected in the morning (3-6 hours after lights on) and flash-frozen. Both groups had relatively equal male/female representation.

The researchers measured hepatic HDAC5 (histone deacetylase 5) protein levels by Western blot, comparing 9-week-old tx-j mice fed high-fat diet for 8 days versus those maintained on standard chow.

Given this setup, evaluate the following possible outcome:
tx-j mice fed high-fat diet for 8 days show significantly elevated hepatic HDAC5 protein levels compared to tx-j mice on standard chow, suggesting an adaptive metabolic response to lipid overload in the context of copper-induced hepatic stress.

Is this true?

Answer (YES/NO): YES